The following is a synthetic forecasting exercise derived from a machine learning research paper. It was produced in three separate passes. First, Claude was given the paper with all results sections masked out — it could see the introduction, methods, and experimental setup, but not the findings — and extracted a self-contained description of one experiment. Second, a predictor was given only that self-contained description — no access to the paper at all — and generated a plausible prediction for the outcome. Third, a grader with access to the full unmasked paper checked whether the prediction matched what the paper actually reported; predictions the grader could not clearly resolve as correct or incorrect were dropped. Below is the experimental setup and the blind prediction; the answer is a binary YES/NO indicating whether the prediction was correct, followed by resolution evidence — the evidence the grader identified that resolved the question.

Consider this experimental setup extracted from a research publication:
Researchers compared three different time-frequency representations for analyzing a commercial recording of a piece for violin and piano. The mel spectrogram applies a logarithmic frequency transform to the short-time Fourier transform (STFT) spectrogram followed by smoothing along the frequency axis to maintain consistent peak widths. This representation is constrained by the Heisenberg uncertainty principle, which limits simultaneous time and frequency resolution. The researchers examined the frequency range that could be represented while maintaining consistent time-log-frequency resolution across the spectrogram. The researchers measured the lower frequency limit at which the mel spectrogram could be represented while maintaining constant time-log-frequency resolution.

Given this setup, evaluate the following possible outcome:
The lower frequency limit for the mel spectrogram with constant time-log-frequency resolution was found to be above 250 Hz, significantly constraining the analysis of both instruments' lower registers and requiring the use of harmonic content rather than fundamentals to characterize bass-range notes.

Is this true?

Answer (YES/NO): NO